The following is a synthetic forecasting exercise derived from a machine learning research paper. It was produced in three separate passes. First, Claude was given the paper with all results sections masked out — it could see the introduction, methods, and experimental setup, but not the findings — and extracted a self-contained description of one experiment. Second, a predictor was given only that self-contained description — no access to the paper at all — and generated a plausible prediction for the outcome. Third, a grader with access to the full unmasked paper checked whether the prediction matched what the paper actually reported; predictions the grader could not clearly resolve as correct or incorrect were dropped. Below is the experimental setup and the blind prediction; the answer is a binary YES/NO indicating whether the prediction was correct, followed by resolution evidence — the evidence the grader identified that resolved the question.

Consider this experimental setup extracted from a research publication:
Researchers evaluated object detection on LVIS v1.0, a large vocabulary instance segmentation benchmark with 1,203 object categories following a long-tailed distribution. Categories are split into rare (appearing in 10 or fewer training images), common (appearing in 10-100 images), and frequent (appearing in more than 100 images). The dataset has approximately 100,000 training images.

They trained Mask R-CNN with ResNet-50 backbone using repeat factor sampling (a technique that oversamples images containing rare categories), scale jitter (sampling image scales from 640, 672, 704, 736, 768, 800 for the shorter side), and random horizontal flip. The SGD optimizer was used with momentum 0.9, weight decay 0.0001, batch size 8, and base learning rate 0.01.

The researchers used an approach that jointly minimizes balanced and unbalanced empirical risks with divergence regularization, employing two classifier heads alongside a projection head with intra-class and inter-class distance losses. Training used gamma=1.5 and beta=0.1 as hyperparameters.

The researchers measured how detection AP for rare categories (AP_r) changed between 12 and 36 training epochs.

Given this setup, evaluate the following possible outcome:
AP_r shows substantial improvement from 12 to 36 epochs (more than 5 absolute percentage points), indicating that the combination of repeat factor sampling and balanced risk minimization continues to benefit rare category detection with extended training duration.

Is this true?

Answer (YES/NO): NO